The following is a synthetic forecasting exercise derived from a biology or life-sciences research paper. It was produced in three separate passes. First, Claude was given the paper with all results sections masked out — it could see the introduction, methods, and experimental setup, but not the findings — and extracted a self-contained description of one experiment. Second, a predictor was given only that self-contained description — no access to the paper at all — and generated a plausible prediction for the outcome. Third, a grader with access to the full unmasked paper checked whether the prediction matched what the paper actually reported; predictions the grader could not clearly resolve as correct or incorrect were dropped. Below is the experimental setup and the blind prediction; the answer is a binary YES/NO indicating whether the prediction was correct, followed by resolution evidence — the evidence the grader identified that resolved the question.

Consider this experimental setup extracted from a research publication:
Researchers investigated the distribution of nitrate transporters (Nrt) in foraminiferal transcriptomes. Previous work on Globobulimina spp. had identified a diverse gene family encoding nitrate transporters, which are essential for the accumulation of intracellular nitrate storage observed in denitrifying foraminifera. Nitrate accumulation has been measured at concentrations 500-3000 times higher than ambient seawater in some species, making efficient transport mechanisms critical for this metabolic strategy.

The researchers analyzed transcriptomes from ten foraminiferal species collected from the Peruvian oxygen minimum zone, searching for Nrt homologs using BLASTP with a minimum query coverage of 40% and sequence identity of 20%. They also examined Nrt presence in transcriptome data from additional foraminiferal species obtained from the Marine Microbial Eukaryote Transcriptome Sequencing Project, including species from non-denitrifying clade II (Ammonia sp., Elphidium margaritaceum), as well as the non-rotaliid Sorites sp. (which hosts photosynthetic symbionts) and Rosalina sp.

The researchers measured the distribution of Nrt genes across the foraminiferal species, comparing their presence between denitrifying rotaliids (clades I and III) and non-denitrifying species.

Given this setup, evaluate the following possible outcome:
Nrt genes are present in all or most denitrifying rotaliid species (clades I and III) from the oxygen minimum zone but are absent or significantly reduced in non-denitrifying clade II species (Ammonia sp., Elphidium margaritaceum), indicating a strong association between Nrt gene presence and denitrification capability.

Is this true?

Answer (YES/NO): NO